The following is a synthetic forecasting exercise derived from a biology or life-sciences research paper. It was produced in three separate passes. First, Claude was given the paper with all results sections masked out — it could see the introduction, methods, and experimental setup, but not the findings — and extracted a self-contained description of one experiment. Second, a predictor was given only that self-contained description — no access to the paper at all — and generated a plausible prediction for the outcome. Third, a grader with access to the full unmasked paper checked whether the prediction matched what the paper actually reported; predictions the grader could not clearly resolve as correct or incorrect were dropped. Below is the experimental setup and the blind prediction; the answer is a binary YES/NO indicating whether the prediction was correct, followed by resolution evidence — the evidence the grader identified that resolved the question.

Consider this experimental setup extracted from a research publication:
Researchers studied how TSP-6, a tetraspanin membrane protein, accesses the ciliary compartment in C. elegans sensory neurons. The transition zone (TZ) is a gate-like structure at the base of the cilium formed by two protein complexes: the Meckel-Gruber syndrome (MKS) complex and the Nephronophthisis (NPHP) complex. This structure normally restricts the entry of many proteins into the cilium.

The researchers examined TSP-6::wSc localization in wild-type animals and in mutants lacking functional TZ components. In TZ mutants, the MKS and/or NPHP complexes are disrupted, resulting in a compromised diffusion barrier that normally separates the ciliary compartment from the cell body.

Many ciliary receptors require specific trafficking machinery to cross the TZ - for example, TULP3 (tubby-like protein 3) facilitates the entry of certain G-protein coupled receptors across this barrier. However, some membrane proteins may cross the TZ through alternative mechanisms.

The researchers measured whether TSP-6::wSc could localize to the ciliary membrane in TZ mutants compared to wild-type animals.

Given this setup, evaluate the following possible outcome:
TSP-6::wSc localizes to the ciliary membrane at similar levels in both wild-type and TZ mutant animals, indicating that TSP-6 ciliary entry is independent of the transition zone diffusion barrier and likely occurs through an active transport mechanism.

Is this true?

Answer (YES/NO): NO